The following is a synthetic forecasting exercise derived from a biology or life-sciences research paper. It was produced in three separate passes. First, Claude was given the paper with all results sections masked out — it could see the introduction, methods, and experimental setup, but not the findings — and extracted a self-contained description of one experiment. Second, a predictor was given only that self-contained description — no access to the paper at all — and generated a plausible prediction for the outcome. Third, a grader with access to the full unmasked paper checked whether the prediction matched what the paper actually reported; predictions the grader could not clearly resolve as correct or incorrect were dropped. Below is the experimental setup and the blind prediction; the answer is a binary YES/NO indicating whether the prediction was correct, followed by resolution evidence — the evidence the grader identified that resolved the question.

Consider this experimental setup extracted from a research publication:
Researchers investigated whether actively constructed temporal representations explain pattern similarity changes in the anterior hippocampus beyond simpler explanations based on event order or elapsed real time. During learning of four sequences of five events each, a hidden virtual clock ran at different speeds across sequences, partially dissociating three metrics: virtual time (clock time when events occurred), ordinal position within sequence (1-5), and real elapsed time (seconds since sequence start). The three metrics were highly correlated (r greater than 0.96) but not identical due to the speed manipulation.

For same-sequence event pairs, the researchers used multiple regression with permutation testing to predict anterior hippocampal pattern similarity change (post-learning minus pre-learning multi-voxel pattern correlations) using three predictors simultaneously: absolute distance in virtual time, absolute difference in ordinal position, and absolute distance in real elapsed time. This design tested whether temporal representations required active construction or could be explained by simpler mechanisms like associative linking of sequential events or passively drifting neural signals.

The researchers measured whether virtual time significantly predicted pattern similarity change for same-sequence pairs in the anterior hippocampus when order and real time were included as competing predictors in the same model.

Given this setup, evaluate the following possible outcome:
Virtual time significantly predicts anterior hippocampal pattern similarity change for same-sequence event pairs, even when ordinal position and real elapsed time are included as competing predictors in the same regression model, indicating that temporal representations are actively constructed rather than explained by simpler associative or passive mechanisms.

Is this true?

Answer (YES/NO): YES